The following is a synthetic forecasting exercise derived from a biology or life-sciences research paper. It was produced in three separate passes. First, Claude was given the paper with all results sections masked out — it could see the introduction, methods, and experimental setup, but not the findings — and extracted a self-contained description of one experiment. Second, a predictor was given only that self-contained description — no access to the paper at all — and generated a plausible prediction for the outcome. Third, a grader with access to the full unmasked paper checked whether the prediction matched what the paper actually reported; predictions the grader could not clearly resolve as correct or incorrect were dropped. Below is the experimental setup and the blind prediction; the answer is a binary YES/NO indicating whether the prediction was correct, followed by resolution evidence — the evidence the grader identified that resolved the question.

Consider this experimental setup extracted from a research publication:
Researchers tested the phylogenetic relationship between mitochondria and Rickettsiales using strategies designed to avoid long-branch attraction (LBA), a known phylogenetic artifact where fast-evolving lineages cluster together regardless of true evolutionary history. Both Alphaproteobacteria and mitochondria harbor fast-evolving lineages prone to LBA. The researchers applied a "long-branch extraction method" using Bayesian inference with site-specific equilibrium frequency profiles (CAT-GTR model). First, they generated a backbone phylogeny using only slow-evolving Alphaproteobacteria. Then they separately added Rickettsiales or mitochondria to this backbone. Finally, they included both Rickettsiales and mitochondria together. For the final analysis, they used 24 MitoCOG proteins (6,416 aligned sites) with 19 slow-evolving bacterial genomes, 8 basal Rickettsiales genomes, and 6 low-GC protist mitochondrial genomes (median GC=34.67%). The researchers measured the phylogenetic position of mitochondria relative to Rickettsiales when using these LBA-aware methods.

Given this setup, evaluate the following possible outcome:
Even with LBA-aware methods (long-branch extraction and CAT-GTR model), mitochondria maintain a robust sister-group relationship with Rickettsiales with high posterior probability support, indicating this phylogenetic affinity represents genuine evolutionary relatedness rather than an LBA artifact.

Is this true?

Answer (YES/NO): YES